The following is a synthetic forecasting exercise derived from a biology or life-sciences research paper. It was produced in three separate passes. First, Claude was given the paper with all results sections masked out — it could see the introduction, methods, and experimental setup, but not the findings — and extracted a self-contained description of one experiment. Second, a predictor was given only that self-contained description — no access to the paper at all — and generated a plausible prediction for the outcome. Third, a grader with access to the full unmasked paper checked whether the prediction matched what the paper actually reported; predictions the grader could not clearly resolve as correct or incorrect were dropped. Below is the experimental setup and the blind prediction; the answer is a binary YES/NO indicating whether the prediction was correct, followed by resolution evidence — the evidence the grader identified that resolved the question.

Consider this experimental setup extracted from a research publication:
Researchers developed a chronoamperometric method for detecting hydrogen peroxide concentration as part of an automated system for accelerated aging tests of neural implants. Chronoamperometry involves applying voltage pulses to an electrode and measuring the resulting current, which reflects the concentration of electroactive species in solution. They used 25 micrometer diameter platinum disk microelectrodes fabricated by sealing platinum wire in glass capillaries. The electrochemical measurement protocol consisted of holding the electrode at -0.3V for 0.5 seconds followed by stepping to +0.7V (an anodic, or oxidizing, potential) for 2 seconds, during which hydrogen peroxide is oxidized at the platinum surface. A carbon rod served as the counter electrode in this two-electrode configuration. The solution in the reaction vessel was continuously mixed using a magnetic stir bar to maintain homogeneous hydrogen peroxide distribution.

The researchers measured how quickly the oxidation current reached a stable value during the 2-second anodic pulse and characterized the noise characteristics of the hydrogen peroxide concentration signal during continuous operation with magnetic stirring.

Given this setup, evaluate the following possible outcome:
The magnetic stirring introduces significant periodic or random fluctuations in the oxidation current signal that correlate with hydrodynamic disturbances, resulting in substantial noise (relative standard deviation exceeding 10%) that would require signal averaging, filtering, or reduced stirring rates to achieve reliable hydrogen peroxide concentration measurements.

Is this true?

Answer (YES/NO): NO